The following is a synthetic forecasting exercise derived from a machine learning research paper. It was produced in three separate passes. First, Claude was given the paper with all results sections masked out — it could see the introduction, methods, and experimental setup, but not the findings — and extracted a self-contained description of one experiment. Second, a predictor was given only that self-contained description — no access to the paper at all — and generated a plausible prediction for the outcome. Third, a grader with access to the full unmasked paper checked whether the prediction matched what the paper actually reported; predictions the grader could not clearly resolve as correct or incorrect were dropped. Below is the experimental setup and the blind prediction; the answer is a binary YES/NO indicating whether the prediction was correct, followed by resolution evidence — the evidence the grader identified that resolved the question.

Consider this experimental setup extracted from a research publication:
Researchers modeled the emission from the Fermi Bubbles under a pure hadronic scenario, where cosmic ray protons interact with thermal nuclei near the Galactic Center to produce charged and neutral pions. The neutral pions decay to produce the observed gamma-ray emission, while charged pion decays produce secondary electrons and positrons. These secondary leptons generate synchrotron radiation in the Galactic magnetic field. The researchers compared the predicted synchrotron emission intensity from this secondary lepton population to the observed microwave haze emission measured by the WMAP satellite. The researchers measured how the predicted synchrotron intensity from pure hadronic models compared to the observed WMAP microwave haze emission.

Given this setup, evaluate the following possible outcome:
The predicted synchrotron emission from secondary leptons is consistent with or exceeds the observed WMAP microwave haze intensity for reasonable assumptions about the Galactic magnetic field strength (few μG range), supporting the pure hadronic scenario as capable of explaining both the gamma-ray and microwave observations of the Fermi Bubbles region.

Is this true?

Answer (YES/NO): NO